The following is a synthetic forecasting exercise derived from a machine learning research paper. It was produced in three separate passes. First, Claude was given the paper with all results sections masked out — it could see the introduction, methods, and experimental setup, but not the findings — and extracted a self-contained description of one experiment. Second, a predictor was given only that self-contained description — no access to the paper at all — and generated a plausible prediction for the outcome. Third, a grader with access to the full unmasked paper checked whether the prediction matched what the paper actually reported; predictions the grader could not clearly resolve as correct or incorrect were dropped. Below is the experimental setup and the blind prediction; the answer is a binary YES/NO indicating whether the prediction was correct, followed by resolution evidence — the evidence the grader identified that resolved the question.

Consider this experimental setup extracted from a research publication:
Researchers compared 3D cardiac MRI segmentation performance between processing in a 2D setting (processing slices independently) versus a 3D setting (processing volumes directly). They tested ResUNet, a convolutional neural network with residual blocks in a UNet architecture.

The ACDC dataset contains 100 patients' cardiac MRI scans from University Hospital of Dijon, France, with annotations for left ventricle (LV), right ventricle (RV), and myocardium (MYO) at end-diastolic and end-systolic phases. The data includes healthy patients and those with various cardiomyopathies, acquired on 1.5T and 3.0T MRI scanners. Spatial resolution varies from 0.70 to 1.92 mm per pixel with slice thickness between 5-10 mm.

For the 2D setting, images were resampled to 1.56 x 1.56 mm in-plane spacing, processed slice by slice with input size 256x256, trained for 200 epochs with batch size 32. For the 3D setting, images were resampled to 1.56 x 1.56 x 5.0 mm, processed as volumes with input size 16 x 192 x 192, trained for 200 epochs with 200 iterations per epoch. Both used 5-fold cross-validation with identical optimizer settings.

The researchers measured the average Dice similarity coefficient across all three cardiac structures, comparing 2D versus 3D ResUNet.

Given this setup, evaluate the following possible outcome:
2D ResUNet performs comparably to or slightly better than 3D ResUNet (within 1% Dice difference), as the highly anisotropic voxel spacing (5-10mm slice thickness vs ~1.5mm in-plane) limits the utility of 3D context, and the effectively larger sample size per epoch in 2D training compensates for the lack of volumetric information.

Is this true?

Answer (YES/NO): YES